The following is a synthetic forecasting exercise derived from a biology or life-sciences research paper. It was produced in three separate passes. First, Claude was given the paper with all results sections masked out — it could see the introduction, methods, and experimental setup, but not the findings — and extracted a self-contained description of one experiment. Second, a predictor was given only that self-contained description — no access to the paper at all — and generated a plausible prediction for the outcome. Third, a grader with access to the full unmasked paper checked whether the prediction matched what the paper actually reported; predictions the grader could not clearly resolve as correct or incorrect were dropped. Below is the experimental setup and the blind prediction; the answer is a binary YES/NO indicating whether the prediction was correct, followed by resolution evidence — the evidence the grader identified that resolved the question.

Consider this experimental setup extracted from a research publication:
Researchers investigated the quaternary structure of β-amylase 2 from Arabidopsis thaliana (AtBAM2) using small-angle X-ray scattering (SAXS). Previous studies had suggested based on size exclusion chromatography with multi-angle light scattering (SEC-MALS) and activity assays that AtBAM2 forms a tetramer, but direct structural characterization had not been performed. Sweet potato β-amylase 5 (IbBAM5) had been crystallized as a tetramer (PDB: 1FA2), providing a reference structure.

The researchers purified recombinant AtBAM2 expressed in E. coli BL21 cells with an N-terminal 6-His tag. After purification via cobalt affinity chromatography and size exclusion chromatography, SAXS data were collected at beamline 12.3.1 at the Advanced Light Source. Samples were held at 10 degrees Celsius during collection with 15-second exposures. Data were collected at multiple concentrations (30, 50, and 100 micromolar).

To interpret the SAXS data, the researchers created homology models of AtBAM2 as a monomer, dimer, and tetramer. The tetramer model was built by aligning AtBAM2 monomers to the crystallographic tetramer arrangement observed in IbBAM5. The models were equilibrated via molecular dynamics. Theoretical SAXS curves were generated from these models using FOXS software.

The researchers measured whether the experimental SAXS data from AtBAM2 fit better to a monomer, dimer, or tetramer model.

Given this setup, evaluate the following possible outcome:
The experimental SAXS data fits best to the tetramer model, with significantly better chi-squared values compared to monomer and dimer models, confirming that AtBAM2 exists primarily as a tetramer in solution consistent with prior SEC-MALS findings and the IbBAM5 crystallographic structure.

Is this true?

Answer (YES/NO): YES